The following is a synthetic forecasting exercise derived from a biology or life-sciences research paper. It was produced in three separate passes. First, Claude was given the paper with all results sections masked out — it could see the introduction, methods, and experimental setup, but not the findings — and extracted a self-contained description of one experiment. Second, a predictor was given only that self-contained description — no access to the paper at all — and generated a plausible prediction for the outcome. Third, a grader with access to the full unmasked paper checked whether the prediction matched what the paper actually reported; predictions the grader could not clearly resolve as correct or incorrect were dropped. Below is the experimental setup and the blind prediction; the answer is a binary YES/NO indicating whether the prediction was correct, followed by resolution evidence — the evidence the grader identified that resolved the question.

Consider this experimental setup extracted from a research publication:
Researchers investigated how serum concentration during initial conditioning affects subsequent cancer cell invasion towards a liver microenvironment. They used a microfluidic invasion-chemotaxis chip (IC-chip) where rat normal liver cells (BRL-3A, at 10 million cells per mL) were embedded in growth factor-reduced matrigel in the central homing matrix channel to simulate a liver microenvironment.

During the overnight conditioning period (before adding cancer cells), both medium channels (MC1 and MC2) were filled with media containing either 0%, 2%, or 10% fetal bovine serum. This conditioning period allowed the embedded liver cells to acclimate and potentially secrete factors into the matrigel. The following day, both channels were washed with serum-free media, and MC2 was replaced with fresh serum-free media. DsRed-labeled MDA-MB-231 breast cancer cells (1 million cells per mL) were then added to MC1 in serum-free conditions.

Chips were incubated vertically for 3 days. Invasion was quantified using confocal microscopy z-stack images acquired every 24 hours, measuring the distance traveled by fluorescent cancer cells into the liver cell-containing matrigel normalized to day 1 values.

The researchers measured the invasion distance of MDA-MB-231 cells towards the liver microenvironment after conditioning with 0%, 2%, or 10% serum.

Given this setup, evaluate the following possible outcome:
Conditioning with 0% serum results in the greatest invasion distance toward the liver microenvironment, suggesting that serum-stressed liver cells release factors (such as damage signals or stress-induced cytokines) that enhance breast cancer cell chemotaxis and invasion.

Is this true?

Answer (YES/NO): NO